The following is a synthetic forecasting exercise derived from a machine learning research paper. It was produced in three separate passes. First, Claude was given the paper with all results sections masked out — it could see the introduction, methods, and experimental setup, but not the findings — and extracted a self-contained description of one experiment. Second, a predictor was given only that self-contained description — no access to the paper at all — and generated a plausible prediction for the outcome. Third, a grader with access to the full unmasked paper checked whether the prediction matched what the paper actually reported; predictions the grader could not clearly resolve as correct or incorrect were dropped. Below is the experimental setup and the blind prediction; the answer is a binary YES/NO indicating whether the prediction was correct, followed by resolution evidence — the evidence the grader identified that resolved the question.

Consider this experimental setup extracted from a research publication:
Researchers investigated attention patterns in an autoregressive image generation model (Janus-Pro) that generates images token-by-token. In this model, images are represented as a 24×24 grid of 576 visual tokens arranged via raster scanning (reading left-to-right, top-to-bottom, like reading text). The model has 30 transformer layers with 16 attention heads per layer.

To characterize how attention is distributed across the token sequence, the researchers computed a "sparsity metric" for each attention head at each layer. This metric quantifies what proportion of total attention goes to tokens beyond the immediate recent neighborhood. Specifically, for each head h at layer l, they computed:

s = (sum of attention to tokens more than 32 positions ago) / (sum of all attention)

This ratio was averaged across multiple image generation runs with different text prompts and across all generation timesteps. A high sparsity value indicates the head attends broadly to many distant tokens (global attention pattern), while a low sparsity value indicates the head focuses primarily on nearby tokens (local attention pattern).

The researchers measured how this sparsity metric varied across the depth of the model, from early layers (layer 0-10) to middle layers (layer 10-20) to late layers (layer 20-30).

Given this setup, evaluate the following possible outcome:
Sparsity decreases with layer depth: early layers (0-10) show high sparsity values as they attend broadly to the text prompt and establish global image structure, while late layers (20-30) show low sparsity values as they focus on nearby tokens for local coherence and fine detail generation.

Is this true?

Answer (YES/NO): YES